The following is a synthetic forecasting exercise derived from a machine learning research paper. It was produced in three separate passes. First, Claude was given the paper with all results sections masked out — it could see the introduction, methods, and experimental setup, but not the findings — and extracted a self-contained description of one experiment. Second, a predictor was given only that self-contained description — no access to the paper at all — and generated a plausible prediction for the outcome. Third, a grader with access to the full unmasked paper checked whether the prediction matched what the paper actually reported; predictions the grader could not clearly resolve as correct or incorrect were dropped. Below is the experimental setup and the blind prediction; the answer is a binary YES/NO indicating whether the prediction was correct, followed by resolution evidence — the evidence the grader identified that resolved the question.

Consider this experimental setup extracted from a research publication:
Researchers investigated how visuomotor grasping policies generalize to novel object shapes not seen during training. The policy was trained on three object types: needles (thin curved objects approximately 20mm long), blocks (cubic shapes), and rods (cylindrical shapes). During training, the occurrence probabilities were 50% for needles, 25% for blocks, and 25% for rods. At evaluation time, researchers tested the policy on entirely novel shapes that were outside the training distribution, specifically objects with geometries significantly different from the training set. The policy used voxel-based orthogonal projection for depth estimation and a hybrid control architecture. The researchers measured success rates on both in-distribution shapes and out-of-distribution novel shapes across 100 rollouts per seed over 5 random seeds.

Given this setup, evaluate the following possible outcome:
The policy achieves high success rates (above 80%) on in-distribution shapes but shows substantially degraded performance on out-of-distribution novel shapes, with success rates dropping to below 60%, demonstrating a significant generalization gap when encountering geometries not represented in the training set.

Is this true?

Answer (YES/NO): NO